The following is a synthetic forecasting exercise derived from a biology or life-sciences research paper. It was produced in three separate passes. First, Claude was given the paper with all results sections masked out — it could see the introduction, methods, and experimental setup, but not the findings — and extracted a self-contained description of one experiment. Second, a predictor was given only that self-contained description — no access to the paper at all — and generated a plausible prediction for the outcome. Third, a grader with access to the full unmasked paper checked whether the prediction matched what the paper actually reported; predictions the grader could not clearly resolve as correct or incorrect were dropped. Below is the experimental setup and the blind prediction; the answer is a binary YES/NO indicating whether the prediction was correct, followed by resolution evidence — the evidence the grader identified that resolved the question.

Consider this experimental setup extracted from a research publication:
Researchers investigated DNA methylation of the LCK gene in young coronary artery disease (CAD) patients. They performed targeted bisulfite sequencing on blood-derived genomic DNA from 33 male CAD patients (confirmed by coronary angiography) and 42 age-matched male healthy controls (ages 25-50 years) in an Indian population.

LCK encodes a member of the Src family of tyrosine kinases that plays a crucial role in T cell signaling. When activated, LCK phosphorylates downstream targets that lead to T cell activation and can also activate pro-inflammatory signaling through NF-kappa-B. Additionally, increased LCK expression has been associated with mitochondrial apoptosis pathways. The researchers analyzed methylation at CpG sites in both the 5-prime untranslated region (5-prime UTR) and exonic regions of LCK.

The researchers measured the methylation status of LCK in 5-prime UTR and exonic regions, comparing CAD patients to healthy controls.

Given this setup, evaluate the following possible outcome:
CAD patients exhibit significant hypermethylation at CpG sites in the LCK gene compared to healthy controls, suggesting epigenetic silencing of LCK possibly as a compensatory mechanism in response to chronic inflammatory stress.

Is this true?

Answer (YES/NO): NO